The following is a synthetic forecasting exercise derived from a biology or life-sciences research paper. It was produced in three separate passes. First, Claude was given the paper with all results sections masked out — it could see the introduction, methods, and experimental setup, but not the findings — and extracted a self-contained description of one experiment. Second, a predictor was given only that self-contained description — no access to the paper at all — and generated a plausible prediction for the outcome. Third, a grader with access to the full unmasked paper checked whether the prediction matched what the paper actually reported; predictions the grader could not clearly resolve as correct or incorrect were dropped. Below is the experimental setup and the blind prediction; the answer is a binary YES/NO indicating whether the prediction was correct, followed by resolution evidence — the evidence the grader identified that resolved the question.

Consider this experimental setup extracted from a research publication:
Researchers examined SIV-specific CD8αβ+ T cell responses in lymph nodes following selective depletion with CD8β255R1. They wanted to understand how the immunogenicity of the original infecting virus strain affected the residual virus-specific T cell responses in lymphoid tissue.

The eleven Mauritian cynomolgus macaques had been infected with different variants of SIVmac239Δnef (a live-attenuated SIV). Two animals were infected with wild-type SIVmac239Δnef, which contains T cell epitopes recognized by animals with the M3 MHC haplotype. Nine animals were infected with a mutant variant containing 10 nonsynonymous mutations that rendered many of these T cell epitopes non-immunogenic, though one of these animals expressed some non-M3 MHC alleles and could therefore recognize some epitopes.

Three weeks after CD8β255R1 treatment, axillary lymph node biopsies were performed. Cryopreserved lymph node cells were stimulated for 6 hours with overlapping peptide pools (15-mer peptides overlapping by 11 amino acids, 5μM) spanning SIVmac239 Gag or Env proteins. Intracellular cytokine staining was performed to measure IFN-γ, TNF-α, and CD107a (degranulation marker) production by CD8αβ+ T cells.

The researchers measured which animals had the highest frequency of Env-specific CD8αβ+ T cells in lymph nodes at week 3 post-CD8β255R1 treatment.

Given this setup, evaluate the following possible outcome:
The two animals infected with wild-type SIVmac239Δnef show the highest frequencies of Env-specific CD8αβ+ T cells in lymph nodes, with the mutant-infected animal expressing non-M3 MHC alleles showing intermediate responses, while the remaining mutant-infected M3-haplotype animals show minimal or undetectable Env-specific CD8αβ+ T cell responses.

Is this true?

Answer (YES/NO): NO